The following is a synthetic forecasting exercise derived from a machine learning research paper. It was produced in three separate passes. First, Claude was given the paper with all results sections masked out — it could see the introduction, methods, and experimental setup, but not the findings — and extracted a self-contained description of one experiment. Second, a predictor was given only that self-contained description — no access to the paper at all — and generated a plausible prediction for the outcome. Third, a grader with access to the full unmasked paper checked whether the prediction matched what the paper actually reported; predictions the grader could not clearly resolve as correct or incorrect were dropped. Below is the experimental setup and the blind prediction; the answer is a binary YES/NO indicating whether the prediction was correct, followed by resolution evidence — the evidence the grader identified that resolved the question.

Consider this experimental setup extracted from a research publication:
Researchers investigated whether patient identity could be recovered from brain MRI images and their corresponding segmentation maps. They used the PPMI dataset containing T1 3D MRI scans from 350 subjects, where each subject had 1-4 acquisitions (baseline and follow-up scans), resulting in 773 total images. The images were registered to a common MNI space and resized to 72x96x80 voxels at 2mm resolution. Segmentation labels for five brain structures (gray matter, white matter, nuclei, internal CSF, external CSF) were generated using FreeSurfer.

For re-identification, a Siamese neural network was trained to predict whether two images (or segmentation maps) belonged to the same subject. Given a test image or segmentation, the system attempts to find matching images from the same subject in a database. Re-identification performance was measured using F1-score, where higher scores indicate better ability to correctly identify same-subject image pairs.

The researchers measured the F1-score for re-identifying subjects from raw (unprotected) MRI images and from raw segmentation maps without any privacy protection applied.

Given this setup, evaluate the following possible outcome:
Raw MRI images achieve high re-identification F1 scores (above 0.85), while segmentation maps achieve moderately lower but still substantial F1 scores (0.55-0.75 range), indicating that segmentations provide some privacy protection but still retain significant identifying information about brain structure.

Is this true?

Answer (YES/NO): NO